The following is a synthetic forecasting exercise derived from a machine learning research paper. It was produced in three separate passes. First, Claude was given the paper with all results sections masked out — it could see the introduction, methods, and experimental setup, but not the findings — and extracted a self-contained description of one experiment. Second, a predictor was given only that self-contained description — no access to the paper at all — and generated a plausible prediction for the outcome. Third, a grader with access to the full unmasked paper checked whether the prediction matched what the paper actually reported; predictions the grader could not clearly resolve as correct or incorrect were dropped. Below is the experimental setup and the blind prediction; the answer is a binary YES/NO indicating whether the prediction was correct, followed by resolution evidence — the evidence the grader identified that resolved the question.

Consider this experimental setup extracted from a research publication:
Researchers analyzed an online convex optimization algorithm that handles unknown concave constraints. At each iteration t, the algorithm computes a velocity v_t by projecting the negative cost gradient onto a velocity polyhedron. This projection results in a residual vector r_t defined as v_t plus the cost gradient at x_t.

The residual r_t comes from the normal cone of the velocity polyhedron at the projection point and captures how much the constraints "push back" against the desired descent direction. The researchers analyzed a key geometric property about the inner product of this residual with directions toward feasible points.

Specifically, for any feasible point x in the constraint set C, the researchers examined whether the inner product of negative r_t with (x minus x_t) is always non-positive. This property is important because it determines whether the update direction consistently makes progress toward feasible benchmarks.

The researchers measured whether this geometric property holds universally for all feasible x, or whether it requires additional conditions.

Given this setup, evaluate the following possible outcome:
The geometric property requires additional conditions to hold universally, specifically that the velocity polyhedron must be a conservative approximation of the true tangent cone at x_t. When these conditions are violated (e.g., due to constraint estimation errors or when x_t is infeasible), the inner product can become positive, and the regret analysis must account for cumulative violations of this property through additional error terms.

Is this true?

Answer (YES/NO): NO